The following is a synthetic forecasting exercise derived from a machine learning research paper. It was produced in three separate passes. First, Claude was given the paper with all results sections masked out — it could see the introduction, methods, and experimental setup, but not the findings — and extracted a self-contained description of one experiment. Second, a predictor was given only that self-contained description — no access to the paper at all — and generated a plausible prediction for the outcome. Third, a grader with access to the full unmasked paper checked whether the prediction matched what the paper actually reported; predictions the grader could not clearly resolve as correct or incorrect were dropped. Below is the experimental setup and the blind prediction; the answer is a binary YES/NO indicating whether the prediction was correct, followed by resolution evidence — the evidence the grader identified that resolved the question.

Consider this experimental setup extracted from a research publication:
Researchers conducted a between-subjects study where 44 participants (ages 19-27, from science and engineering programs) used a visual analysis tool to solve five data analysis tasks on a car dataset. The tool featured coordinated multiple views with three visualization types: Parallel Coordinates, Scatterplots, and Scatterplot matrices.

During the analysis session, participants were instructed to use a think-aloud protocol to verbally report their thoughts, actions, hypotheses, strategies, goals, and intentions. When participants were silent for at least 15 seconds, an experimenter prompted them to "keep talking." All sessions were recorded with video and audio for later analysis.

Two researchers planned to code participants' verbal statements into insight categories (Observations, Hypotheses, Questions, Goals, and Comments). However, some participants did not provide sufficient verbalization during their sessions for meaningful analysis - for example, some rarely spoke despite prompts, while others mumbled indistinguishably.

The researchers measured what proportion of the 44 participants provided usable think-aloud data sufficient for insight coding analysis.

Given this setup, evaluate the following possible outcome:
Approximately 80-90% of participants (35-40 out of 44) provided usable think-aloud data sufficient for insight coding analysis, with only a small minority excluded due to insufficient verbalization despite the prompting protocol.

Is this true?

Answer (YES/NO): NO